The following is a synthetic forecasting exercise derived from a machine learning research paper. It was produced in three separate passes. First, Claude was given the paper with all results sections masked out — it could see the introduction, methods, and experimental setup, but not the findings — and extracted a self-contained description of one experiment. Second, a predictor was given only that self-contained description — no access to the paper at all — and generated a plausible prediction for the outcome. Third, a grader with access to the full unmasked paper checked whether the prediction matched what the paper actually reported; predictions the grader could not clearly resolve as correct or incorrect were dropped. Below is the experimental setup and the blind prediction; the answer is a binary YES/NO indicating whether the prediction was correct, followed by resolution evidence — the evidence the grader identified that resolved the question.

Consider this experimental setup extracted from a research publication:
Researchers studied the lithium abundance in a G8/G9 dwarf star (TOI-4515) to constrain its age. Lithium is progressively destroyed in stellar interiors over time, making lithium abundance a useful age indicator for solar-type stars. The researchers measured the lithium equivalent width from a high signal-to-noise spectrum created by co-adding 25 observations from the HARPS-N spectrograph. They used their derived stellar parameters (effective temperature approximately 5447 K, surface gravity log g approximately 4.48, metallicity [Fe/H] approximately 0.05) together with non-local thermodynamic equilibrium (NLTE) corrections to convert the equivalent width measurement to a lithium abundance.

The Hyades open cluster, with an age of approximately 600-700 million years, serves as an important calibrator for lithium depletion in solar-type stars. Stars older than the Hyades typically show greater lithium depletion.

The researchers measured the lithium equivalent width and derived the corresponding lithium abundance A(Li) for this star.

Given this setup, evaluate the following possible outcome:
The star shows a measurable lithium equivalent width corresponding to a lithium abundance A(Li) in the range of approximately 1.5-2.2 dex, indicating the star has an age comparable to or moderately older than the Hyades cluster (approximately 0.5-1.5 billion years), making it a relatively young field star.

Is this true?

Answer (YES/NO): NO